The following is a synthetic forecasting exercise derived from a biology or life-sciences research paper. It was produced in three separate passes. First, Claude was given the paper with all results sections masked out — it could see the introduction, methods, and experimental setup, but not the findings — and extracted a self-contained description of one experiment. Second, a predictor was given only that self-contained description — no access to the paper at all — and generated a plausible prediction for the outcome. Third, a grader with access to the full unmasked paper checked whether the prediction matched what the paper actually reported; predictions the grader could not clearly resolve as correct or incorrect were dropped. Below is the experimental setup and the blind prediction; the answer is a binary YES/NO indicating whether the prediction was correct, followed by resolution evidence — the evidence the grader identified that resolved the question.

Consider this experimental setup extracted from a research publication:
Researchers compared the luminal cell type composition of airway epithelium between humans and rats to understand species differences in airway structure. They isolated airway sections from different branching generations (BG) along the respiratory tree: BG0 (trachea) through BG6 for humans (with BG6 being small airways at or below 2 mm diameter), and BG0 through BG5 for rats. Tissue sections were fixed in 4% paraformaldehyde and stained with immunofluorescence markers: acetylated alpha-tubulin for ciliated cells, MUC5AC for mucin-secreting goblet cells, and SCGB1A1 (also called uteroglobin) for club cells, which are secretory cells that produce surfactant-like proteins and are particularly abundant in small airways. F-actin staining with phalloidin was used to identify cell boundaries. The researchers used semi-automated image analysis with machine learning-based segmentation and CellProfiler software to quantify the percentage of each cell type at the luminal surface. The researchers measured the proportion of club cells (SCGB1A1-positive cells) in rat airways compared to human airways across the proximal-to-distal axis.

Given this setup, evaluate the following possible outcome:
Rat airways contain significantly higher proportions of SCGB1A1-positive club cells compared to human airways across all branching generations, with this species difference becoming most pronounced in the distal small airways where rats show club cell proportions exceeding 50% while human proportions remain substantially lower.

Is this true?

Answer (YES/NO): NO